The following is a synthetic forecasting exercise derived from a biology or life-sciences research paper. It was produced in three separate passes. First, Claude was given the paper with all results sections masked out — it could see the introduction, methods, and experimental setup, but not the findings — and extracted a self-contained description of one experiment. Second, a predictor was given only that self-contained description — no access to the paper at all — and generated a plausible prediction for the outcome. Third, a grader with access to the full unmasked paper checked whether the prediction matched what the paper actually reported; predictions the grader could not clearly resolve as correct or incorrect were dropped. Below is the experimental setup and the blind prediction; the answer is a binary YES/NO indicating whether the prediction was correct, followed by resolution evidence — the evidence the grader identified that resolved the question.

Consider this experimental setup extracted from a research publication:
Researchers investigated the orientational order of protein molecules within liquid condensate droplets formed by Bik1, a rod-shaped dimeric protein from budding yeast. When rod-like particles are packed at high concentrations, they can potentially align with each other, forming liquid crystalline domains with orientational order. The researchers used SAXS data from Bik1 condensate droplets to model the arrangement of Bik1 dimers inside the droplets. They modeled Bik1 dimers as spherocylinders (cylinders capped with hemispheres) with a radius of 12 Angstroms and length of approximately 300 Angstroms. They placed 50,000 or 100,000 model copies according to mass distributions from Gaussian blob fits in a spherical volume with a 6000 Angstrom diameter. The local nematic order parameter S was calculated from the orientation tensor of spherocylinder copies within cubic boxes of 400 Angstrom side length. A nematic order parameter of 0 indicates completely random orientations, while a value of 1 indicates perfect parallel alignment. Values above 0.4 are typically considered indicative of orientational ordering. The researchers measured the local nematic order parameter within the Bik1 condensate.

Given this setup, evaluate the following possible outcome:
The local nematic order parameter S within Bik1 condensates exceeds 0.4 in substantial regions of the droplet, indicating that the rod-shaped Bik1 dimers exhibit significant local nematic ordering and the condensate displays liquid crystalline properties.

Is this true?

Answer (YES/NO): NO